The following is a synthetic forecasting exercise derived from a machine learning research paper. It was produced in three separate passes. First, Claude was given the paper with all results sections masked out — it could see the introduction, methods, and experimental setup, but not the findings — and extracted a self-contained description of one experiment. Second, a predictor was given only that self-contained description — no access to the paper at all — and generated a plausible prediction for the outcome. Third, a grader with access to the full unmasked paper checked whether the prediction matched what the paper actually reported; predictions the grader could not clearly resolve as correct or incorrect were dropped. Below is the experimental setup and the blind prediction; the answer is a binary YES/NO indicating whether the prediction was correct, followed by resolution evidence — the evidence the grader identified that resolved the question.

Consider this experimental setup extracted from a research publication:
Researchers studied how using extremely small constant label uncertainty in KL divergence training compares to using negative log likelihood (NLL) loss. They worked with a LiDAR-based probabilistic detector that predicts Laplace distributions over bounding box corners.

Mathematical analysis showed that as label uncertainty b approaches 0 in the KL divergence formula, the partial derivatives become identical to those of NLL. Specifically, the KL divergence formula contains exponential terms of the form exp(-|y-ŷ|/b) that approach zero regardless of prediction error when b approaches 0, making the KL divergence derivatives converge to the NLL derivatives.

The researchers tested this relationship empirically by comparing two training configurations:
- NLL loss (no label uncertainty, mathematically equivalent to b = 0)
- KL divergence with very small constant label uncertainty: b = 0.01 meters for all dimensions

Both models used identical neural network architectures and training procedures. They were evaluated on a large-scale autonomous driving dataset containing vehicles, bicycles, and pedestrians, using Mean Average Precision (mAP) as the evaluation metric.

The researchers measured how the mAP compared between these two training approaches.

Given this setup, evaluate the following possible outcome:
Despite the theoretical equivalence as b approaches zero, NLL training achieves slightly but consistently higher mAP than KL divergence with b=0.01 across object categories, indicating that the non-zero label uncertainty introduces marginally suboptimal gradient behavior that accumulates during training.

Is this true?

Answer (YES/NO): NO